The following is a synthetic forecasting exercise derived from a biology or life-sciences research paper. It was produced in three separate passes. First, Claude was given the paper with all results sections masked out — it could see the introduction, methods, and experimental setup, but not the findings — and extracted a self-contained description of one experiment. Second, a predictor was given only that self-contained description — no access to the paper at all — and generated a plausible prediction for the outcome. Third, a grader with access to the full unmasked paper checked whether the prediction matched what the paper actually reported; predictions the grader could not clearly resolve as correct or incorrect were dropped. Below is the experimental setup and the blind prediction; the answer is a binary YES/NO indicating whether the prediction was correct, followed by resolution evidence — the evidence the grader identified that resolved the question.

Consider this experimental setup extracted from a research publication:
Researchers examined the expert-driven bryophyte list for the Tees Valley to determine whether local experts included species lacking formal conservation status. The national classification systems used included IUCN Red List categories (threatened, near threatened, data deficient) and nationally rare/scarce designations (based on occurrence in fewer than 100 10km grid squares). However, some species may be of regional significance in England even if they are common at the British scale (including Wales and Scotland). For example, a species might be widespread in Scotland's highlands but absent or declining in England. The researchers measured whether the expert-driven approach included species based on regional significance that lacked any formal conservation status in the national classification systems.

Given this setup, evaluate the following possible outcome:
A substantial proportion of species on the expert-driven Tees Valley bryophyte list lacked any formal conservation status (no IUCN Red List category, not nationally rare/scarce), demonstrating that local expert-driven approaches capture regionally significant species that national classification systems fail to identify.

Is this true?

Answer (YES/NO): NO